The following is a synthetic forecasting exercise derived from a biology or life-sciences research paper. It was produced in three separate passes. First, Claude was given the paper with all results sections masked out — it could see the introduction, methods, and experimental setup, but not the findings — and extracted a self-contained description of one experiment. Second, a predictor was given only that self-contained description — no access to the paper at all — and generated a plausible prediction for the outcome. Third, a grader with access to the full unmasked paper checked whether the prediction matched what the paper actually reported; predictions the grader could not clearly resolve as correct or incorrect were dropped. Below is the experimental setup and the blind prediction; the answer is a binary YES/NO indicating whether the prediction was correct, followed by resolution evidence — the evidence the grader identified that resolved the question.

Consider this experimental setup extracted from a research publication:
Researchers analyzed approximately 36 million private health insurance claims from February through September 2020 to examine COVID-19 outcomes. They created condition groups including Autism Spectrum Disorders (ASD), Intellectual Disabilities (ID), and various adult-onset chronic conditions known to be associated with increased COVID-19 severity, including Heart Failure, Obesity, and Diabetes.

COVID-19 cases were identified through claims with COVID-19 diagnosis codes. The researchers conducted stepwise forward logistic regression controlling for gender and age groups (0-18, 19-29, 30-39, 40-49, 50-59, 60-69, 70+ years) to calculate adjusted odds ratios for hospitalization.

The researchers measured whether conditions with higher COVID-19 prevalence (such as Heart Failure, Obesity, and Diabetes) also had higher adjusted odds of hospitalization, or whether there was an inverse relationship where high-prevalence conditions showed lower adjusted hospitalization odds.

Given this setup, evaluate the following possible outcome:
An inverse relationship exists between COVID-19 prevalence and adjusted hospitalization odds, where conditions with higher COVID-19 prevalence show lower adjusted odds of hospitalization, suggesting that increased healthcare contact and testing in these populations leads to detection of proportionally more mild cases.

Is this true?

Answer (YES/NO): YES